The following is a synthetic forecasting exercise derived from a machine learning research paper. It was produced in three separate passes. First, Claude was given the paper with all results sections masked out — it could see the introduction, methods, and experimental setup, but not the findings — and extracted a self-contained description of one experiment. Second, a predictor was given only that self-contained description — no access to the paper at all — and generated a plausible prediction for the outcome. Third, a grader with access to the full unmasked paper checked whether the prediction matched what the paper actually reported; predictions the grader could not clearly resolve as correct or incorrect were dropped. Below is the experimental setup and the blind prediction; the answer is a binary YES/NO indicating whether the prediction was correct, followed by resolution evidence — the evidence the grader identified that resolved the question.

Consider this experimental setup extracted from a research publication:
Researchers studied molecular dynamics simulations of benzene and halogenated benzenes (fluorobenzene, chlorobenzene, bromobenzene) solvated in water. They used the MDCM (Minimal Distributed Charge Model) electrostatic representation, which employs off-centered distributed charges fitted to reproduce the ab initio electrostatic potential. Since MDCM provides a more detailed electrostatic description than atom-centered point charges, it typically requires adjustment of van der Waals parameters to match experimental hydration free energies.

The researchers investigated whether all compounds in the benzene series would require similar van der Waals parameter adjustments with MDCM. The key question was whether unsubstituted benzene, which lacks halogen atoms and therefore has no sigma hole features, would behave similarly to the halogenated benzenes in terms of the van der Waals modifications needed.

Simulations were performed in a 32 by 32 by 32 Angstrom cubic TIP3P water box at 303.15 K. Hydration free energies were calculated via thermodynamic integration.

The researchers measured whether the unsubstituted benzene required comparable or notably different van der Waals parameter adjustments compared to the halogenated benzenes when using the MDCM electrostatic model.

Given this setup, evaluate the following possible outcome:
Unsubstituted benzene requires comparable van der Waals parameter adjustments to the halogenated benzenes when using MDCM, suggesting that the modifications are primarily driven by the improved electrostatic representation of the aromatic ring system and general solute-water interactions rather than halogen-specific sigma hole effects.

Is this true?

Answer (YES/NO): NO